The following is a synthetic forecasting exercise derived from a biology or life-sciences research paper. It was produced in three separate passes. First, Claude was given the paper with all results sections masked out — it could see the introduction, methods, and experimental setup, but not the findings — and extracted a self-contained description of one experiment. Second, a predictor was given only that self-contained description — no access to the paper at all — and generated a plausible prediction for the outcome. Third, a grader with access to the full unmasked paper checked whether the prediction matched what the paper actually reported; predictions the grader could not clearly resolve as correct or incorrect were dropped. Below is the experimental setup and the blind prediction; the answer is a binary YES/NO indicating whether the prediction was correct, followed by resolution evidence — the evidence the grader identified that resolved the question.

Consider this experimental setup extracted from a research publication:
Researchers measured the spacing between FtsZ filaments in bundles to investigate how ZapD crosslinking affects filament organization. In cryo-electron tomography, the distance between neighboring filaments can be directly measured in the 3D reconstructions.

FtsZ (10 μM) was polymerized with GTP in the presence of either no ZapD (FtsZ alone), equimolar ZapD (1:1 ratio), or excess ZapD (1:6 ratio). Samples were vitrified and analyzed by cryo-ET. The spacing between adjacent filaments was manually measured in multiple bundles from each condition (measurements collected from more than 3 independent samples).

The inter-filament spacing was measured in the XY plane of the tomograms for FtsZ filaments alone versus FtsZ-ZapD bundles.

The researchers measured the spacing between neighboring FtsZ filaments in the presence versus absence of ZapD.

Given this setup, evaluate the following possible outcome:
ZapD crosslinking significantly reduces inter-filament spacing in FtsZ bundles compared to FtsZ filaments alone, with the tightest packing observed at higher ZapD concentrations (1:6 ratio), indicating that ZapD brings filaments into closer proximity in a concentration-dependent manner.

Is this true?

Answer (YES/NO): NO